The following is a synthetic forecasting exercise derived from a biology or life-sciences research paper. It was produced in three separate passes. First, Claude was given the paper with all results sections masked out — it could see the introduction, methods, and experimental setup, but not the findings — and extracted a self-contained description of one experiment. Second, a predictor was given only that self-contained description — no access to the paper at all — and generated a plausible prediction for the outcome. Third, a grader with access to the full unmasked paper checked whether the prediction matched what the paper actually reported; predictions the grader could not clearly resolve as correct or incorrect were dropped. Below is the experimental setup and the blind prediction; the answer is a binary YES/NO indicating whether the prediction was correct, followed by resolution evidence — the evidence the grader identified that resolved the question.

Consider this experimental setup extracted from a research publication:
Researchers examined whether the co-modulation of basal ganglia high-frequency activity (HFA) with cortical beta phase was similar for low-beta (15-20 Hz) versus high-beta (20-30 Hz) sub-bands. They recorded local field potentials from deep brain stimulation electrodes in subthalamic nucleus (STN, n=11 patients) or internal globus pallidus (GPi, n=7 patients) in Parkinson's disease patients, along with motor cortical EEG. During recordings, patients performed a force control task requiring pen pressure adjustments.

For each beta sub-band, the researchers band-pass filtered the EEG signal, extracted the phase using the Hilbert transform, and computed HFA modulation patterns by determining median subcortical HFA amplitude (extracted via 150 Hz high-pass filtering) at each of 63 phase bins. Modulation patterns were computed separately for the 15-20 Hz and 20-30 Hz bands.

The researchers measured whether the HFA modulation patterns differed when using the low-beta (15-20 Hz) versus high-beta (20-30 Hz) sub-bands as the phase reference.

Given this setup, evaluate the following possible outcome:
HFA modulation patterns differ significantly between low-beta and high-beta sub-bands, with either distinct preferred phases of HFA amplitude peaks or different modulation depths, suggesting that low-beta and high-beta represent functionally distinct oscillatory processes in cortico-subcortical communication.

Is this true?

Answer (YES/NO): NO